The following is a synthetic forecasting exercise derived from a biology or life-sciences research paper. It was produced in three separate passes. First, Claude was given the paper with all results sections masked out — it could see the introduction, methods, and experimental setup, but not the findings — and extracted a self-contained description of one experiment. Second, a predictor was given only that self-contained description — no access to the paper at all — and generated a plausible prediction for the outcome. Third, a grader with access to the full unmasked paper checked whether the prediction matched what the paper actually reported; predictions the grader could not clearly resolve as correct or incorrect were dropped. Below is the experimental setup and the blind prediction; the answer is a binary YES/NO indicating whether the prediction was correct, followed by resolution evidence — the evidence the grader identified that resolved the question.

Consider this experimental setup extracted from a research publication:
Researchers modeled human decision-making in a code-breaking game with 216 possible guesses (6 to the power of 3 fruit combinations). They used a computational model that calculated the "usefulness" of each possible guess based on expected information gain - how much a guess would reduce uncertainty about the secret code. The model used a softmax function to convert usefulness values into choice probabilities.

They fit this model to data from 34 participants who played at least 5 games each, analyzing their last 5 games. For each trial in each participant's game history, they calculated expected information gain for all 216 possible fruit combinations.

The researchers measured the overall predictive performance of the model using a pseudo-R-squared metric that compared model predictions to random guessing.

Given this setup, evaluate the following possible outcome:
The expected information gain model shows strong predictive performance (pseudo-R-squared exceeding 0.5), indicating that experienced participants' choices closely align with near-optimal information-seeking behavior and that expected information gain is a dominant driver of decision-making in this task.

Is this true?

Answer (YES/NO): NO